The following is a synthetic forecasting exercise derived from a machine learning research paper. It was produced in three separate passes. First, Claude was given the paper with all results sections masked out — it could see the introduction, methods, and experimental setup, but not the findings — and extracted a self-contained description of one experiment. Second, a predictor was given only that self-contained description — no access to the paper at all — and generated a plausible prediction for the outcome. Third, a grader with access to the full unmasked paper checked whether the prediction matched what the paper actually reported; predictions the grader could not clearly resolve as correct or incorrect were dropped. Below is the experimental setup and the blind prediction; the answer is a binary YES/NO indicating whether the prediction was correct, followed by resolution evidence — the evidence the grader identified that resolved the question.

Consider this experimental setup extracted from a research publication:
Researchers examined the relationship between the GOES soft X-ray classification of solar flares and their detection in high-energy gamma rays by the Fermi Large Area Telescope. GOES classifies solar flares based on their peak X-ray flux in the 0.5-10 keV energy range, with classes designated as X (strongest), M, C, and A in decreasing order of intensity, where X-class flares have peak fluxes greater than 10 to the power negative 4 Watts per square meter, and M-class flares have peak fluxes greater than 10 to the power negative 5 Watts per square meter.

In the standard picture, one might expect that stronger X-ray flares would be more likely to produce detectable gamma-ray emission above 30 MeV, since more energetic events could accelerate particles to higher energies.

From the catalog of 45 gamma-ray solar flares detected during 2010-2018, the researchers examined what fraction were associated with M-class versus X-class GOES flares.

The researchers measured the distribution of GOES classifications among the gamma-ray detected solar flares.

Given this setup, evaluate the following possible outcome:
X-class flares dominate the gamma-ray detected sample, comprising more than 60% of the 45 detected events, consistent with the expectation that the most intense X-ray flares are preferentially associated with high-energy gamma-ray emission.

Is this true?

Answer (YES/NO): NO